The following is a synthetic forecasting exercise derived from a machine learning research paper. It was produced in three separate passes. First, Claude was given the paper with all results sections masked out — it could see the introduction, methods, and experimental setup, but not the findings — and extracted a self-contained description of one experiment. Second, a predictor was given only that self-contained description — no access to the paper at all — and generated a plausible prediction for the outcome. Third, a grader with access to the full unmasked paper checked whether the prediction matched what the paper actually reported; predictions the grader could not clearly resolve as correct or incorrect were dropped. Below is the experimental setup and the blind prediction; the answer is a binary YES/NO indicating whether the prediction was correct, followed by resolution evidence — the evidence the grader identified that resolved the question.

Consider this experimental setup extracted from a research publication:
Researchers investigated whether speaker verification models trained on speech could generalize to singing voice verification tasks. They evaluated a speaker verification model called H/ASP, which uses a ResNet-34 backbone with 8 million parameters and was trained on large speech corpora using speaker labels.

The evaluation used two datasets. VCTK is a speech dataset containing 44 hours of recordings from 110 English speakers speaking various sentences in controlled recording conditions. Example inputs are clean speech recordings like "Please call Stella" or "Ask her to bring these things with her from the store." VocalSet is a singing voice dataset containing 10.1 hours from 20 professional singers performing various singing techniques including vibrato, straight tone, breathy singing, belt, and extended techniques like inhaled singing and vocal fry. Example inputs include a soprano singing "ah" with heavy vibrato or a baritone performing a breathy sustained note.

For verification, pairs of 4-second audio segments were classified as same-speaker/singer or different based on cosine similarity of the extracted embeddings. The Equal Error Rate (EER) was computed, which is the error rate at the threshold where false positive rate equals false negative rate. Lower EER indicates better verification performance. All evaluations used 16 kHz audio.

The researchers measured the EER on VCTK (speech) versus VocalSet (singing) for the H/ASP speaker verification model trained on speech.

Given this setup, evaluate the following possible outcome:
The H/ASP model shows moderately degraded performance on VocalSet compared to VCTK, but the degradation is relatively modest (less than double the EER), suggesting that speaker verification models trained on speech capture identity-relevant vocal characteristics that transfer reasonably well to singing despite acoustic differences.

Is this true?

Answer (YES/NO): NO